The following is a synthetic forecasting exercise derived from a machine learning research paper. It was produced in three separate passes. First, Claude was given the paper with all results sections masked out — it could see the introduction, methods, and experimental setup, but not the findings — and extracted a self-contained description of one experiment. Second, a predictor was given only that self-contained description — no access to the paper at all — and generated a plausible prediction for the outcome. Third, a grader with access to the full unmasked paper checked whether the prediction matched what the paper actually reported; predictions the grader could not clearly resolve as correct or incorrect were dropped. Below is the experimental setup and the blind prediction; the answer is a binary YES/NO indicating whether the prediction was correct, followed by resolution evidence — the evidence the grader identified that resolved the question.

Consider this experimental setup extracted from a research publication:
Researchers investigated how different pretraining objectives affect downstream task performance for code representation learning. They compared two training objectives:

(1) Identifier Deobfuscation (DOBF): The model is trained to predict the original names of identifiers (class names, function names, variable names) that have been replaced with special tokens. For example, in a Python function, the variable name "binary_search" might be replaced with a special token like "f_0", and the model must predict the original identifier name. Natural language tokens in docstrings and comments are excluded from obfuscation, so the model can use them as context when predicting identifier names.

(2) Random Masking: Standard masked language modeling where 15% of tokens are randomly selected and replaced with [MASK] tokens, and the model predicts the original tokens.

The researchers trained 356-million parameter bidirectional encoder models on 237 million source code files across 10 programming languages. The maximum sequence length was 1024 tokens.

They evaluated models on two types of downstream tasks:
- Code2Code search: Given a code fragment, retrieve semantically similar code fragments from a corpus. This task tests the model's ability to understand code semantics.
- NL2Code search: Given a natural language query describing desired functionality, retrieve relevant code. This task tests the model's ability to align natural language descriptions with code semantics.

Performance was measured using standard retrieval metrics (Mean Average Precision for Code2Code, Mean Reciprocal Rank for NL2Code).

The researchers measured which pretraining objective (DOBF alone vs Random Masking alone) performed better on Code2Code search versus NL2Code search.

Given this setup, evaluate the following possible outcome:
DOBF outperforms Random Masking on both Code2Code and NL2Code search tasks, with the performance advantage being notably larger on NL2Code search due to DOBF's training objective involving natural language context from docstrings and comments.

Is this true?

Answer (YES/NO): NO